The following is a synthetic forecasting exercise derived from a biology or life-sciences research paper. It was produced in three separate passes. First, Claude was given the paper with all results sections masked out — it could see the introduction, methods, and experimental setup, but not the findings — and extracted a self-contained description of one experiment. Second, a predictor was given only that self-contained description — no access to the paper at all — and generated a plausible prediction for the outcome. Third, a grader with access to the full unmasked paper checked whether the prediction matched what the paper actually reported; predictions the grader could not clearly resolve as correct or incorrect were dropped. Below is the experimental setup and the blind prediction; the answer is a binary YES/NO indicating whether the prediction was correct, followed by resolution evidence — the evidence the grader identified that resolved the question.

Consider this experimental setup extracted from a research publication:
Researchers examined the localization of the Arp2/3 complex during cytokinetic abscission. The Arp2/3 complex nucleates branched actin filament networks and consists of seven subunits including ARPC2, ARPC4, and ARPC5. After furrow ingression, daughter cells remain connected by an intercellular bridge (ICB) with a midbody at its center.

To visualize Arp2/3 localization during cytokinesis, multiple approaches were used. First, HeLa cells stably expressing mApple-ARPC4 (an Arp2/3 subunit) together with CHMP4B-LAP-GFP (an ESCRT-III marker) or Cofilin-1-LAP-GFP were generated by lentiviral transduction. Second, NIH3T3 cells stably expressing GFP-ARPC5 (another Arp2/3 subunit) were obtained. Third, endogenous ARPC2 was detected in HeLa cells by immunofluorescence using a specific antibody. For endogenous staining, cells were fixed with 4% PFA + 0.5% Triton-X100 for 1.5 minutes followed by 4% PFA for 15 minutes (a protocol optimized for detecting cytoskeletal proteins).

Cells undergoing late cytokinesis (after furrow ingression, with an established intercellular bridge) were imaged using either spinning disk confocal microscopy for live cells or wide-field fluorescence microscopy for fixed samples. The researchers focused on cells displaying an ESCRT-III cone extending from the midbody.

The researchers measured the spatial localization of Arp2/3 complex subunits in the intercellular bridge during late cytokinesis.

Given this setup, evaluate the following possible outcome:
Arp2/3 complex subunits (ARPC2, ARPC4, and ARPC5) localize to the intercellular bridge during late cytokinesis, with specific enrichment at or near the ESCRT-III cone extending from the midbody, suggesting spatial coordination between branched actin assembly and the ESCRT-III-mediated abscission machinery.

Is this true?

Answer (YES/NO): YES